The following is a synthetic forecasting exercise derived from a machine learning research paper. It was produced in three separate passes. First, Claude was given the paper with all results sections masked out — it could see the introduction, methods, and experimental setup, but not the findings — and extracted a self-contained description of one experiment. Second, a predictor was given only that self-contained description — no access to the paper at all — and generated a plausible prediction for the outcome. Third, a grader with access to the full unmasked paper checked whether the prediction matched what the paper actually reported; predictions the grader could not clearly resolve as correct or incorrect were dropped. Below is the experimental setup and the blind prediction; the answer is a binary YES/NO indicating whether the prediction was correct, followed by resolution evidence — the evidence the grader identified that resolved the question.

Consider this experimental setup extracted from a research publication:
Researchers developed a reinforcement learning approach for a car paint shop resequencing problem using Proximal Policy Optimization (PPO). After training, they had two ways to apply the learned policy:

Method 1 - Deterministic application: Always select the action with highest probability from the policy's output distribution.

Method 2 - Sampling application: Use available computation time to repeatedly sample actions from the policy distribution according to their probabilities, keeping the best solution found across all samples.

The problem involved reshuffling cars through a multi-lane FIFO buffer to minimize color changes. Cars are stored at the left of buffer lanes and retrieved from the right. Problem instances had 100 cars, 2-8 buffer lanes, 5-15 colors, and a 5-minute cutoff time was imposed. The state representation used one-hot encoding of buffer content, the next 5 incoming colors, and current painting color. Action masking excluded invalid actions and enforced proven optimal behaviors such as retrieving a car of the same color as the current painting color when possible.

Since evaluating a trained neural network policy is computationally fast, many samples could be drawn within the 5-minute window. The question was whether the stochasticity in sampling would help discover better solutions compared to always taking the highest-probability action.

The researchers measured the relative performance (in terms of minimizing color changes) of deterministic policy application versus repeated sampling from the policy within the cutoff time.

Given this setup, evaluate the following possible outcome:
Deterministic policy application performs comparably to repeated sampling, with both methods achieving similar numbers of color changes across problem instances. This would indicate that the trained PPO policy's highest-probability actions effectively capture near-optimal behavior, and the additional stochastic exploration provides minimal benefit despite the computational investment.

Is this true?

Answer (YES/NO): NO